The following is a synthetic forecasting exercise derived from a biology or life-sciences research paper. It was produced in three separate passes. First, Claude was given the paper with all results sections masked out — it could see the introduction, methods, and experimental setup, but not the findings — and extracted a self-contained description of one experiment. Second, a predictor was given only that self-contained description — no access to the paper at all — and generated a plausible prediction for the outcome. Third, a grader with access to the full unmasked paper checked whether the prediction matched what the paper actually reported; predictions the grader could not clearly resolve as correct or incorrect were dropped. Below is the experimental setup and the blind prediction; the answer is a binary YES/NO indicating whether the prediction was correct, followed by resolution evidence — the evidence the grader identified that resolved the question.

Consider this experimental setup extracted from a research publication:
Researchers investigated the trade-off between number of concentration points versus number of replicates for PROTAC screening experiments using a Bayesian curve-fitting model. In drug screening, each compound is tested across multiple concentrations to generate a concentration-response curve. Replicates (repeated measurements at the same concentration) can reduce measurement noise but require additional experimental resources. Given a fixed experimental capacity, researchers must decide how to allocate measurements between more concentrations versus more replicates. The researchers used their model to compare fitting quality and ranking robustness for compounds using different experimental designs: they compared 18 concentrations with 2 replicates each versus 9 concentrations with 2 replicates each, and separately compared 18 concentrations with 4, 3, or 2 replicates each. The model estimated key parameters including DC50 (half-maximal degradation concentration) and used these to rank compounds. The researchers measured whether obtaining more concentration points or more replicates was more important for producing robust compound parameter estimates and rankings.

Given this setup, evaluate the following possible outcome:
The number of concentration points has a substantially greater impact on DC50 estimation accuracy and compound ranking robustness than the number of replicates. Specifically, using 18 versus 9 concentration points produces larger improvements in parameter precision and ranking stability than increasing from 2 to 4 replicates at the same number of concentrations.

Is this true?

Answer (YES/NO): YES